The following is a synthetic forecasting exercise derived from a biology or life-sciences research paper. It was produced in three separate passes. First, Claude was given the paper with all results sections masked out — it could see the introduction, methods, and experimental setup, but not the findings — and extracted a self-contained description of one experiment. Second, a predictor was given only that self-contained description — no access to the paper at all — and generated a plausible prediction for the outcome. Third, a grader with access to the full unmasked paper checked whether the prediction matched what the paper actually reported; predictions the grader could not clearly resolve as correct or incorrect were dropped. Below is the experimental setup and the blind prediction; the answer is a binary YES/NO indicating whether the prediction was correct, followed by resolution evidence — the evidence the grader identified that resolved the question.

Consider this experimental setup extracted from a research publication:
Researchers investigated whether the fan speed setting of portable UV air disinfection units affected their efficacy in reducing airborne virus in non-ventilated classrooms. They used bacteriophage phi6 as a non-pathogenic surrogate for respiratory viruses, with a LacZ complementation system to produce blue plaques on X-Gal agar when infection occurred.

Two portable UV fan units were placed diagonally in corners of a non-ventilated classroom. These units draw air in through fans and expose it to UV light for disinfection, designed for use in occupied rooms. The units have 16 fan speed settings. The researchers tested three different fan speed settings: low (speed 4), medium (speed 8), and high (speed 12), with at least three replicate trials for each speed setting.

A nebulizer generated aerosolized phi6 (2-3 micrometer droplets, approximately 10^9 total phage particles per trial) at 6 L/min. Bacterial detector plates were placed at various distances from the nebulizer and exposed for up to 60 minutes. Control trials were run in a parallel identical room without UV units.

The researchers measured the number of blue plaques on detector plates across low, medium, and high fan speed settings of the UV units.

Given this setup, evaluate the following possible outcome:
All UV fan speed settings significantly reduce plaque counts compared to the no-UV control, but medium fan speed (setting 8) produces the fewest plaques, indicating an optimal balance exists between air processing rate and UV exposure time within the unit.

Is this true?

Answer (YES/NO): NO